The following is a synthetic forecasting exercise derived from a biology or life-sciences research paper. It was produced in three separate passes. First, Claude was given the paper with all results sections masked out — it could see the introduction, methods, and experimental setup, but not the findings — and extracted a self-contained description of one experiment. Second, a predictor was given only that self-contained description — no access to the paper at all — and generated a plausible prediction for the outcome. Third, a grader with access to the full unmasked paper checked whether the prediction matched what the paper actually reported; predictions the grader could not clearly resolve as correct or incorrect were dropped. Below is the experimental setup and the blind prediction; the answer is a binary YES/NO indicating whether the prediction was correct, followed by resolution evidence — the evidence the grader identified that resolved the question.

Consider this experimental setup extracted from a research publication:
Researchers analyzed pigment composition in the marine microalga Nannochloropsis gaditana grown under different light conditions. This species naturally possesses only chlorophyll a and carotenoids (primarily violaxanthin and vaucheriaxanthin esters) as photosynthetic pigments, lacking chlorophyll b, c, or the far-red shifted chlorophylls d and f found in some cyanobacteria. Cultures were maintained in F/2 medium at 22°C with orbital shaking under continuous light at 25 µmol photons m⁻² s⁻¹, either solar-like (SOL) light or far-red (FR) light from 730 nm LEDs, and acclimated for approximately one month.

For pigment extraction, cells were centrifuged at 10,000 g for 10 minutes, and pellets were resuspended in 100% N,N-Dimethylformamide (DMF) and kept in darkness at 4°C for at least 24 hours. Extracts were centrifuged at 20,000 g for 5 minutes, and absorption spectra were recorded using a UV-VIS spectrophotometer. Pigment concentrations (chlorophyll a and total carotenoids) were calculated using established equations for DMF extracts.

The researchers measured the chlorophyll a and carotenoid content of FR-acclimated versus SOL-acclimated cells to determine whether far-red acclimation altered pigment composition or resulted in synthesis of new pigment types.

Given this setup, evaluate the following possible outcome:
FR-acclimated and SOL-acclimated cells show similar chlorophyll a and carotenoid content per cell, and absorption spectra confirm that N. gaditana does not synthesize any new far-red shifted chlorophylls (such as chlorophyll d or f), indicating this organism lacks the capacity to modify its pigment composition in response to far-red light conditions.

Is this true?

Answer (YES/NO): NO